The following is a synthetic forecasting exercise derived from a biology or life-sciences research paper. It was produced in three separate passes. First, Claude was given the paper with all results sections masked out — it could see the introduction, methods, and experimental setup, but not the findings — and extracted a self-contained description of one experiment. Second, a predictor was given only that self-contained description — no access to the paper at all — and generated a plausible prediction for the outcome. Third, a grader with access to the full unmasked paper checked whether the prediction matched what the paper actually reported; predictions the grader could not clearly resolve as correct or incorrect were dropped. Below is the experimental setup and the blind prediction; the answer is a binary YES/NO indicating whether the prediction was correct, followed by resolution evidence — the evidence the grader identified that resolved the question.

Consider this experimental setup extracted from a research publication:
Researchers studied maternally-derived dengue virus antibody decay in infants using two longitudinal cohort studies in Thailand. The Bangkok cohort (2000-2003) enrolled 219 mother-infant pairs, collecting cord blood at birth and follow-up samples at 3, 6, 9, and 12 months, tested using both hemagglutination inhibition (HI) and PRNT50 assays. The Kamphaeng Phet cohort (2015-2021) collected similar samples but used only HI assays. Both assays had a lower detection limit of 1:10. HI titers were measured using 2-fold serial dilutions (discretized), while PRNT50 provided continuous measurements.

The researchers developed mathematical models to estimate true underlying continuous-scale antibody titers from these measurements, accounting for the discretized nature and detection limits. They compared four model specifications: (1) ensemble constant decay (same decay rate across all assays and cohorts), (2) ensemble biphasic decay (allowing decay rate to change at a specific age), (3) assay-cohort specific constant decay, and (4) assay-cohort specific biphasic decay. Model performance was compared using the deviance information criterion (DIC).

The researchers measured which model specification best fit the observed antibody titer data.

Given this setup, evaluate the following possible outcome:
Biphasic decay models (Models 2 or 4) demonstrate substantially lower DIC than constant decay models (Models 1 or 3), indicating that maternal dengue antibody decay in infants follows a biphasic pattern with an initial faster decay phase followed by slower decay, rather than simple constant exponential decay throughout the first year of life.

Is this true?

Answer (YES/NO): NO